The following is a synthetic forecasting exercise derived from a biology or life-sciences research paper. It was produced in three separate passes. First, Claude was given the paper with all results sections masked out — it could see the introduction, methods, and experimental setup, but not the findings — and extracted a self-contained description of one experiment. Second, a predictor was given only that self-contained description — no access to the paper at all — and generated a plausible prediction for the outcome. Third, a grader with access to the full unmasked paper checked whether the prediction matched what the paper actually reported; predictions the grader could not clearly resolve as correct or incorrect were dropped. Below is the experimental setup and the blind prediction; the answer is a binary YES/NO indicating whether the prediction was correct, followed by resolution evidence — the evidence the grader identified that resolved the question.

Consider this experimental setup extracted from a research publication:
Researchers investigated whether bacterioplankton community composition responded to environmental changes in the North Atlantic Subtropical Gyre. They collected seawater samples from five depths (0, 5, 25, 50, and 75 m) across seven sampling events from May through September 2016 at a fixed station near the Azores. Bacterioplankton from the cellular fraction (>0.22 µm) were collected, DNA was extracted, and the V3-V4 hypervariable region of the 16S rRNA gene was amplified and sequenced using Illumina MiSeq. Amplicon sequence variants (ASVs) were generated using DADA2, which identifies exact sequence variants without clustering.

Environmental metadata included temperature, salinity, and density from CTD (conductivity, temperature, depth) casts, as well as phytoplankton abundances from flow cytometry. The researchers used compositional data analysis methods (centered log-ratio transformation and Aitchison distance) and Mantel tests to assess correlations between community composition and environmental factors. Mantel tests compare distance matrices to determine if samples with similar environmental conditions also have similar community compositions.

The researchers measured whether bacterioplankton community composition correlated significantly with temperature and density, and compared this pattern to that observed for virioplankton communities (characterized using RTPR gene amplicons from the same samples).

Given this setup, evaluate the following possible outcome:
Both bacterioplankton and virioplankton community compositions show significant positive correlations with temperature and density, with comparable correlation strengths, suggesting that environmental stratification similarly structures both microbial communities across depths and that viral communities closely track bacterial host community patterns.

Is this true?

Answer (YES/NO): YES